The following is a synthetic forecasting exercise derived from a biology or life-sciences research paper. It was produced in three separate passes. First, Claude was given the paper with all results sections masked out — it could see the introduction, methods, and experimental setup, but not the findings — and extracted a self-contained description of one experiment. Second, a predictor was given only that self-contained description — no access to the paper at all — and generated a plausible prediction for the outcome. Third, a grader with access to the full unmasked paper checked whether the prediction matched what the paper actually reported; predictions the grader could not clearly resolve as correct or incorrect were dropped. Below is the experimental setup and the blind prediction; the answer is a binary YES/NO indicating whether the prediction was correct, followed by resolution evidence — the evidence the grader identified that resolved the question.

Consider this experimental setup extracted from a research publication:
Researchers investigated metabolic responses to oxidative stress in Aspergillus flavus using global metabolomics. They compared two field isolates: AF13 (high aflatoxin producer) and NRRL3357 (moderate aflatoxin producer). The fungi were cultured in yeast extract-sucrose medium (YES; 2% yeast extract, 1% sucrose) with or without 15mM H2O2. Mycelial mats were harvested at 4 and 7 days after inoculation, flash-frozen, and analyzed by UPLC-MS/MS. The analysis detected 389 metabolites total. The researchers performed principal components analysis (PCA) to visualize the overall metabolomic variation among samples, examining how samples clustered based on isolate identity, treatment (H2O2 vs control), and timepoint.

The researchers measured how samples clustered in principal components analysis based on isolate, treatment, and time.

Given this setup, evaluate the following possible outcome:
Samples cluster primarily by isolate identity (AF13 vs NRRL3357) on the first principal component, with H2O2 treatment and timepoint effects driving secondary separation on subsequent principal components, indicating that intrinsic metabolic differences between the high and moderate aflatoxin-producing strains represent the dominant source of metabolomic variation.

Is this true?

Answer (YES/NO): NO